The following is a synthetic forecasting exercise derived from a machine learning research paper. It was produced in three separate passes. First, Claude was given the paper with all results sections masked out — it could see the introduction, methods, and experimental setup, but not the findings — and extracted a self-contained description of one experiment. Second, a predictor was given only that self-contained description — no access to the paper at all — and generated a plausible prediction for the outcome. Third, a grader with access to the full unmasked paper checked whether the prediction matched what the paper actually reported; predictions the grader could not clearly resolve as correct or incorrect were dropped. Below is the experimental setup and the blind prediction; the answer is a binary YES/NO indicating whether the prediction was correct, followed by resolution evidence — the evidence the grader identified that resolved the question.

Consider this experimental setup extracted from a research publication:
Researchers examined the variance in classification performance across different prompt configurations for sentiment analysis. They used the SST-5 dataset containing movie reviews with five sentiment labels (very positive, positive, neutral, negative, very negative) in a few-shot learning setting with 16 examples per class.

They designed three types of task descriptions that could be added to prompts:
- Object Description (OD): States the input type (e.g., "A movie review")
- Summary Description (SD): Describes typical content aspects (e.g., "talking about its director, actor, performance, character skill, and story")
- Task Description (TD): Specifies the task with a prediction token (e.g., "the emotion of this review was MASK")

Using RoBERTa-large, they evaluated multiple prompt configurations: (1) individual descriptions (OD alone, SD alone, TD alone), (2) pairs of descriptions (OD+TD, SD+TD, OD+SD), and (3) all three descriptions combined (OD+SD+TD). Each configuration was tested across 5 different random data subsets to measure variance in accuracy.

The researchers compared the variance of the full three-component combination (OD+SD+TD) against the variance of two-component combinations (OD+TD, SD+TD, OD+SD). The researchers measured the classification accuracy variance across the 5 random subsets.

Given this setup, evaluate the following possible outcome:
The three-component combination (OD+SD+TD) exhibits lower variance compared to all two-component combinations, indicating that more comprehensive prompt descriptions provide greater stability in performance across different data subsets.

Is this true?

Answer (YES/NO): NO